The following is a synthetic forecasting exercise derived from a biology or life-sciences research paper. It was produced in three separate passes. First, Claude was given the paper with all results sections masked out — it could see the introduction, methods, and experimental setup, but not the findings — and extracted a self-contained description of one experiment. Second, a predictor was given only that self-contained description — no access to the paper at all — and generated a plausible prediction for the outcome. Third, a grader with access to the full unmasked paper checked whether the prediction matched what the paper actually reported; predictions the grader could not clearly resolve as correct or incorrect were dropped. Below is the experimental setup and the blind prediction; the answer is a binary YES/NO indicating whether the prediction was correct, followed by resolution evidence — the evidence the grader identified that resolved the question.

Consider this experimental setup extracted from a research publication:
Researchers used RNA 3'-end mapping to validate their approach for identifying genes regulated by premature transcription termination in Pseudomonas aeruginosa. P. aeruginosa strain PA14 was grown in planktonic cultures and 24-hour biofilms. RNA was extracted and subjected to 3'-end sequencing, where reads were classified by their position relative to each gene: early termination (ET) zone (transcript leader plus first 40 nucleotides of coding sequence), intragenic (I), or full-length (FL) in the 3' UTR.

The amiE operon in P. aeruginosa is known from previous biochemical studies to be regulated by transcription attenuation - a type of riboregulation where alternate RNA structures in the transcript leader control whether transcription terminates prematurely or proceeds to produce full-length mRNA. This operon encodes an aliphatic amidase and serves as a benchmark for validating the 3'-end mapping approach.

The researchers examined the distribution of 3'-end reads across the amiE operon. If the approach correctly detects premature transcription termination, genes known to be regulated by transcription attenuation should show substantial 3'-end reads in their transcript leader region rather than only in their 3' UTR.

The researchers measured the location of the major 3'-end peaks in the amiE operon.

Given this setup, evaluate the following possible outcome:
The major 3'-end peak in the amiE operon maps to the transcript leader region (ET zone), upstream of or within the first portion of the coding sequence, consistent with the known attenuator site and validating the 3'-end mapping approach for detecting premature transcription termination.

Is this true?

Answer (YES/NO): YES